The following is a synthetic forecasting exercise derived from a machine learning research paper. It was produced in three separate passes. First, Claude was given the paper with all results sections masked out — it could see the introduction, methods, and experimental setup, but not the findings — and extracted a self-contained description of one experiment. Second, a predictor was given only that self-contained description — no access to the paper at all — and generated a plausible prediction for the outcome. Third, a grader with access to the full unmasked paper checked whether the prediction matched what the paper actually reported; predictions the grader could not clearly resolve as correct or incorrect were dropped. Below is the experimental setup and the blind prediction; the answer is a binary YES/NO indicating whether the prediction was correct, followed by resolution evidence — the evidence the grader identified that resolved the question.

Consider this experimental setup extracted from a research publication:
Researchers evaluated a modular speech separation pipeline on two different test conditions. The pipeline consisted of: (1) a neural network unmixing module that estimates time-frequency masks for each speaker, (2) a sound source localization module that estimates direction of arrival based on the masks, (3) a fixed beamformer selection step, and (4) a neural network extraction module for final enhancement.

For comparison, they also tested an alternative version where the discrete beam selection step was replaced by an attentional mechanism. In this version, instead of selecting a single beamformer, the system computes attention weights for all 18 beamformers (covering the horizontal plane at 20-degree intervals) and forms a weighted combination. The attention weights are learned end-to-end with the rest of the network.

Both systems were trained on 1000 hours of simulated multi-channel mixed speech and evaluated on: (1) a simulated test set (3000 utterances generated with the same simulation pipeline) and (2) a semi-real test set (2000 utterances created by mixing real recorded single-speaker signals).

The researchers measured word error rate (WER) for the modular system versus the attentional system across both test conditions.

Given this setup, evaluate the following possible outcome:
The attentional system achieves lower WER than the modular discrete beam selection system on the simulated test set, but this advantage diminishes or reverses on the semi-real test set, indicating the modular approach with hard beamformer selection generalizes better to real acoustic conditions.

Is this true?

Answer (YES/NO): NO